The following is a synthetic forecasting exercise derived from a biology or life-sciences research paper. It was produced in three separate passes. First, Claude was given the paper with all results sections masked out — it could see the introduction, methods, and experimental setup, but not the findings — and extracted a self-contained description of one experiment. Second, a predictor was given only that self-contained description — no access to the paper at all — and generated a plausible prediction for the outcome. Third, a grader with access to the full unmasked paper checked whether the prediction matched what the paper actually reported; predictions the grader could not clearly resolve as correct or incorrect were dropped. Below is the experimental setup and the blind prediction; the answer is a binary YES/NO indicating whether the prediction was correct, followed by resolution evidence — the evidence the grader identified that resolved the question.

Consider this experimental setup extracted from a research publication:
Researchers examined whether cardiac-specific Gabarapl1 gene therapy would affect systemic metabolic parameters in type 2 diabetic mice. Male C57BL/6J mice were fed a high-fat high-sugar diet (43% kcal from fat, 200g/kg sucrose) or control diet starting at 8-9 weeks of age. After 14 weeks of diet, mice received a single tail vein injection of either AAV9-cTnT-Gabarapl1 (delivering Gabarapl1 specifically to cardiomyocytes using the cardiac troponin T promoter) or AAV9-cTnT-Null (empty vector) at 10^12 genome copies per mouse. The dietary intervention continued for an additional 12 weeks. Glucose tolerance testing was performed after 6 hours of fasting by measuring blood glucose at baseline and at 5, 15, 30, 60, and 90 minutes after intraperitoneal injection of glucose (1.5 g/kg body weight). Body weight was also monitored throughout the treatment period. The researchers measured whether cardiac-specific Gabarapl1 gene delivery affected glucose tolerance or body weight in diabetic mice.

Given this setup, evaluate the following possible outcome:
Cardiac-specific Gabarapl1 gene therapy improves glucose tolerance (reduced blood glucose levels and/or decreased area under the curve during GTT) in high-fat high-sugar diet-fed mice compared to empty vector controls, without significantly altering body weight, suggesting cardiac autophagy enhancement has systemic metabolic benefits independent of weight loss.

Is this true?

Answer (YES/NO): NO